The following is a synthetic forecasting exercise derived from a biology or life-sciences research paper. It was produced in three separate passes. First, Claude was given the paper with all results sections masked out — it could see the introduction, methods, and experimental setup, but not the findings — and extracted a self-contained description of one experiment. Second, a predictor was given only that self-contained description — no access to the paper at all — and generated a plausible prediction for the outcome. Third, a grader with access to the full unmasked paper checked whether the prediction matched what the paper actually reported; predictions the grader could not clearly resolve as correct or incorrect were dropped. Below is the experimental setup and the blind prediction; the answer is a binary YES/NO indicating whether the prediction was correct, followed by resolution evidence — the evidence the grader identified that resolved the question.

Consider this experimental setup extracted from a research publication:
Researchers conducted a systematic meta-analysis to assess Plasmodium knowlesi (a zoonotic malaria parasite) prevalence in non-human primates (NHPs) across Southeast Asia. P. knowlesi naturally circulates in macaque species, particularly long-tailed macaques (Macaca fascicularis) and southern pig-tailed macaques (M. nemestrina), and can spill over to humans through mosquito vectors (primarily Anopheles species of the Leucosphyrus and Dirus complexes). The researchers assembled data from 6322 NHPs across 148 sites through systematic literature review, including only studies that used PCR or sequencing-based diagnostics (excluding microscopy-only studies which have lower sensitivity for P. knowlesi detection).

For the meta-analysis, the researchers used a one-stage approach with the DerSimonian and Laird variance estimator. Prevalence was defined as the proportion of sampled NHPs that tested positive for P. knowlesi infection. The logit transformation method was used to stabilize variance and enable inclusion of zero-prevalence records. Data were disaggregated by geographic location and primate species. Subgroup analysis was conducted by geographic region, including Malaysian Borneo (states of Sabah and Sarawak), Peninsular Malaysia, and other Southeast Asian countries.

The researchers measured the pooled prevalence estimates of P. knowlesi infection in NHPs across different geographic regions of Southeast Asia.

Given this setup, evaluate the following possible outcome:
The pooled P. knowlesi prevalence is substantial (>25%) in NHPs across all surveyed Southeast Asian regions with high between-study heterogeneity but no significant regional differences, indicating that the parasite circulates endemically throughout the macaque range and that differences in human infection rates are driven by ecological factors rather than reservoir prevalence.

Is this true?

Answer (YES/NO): NO